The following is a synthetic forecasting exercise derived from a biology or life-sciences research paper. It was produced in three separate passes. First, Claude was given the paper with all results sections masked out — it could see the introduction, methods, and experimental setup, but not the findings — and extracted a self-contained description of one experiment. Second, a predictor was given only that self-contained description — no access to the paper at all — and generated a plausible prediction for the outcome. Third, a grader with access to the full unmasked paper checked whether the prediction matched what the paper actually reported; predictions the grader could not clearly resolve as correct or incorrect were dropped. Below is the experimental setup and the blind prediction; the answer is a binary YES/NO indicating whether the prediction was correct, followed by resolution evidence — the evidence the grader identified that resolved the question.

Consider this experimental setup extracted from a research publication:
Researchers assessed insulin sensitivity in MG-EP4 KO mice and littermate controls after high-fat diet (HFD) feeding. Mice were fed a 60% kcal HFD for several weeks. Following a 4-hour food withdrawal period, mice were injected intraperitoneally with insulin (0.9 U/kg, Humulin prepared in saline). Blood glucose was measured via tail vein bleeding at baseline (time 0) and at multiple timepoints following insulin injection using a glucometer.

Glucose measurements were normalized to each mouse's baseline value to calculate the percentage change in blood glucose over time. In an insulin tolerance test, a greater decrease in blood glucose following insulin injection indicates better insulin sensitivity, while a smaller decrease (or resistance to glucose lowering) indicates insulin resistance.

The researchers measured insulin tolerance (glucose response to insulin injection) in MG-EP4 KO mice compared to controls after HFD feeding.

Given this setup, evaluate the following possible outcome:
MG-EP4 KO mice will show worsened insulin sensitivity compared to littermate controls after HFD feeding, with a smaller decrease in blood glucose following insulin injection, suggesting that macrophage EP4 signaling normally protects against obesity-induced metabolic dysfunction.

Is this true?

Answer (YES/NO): NO